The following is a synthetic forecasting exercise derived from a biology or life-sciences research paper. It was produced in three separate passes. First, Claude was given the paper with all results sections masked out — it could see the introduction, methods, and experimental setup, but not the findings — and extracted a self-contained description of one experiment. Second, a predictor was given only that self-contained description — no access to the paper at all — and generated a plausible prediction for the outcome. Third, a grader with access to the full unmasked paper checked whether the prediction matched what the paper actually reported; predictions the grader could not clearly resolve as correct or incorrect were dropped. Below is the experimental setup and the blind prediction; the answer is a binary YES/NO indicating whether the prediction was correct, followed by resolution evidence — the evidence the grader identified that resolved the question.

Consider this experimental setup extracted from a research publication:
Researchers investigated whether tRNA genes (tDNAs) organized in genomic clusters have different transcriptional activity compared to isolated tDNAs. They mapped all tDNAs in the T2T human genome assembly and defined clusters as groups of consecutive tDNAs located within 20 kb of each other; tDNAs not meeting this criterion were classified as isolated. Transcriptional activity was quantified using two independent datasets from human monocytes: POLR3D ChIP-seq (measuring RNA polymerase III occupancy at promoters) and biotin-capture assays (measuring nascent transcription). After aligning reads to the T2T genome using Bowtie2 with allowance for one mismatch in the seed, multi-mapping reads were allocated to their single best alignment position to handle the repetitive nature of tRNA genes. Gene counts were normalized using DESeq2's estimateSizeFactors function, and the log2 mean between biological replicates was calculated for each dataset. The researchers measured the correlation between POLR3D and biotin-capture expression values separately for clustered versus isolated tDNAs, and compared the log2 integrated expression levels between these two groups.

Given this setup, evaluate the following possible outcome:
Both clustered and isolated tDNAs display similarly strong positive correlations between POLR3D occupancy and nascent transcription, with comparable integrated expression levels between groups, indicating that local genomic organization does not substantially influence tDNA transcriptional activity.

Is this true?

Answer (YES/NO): NO